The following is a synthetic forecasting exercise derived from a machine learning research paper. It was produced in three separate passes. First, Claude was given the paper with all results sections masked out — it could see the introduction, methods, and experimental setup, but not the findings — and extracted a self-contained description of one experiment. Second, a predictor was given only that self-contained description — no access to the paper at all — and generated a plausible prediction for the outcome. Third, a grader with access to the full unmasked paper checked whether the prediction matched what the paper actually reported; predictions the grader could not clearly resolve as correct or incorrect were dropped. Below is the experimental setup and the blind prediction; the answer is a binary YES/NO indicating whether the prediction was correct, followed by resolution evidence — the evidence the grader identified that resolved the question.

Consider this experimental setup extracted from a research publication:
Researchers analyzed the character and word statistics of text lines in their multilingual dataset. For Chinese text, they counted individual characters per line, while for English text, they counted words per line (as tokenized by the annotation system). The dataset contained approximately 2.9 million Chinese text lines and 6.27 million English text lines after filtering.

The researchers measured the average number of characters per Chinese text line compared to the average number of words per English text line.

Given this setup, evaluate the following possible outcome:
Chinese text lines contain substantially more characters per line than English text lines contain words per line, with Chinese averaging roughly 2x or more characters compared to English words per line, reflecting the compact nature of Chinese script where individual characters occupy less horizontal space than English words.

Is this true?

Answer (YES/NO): NO